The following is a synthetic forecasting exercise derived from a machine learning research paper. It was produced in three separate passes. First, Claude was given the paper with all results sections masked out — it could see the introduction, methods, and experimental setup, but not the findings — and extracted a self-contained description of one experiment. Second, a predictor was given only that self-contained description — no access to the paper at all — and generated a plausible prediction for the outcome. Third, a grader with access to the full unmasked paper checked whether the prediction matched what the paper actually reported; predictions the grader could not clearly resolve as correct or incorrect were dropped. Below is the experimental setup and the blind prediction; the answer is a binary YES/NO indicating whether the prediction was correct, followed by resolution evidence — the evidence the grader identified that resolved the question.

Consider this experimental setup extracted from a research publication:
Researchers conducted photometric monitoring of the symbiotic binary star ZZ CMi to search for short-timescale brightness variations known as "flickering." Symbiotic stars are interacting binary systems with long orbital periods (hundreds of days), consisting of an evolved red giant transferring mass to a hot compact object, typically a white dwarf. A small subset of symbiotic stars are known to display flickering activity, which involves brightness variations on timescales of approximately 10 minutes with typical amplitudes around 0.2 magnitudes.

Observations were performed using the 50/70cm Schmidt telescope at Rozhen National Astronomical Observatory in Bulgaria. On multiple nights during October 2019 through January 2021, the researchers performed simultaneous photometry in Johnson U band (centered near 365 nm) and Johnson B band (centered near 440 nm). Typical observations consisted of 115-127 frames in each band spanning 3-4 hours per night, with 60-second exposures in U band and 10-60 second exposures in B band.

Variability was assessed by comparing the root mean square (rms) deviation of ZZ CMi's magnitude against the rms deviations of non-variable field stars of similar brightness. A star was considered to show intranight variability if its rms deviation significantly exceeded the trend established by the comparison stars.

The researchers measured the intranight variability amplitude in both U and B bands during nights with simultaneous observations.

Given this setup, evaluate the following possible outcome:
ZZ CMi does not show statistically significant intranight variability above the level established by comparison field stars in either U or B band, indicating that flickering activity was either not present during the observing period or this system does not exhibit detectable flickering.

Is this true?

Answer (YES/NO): NO